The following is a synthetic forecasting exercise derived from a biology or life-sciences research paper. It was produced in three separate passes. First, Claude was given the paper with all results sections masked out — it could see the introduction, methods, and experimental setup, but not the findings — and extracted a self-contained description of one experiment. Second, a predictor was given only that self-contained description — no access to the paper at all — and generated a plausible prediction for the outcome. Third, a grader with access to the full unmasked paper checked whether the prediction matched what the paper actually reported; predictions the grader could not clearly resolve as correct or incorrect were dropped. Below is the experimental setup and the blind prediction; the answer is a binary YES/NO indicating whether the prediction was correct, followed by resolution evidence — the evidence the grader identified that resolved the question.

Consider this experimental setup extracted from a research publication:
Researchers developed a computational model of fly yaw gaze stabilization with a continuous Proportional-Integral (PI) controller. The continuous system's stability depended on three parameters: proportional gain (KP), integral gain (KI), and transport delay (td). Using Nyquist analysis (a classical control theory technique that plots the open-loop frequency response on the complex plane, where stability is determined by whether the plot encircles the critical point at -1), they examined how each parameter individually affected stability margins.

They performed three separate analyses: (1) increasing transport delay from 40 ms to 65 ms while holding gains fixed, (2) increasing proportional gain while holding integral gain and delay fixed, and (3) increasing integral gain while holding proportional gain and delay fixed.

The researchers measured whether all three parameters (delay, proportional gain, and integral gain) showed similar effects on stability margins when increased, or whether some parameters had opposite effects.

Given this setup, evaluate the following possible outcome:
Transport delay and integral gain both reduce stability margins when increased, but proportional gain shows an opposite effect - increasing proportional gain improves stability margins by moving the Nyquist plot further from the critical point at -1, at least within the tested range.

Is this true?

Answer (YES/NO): NO